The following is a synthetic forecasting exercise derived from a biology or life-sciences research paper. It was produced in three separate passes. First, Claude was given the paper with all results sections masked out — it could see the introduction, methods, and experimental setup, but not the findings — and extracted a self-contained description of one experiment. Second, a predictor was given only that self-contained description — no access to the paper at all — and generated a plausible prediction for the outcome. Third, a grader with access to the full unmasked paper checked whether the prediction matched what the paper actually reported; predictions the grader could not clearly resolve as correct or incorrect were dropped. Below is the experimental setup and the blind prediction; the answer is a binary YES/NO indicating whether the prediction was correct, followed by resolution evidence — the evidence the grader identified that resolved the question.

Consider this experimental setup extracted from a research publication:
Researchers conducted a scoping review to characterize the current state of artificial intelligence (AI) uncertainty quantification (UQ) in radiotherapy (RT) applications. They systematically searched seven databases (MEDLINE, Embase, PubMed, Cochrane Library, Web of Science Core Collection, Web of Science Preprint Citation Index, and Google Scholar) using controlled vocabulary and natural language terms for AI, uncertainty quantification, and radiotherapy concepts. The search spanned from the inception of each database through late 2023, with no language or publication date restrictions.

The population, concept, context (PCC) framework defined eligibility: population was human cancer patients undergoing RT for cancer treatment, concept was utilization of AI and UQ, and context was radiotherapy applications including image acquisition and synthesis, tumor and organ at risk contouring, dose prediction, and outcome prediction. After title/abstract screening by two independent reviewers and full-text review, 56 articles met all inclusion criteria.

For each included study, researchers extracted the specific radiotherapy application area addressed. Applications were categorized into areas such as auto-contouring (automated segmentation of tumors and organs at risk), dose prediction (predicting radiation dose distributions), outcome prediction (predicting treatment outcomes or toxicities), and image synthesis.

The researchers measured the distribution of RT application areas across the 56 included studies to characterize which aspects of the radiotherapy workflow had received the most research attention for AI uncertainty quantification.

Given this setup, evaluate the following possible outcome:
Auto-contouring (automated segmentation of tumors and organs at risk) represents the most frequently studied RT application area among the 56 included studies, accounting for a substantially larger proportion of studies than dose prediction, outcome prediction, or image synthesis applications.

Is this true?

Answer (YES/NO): YES